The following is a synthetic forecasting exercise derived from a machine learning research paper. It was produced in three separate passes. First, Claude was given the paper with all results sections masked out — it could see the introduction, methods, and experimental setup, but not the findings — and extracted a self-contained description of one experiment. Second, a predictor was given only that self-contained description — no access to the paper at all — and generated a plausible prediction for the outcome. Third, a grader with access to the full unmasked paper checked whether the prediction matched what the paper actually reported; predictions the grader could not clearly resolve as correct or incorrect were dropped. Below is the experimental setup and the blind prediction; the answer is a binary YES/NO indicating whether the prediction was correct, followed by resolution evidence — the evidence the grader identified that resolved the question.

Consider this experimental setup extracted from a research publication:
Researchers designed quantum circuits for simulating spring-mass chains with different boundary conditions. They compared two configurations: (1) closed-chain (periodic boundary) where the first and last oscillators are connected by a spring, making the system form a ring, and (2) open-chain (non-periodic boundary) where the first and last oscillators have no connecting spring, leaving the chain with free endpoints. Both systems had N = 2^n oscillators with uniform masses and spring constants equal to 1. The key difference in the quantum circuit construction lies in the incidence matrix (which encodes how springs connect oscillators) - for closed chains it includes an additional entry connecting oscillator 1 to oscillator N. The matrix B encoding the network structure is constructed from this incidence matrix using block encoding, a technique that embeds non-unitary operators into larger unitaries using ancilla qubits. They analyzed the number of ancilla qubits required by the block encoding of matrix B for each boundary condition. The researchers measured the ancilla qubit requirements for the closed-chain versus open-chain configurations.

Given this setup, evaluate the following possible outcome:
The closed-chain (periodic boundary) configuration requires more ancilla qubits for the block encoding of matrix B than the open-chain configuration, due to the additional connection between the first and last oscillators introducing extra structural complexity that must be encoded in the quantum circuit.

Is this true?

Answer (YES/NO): NO